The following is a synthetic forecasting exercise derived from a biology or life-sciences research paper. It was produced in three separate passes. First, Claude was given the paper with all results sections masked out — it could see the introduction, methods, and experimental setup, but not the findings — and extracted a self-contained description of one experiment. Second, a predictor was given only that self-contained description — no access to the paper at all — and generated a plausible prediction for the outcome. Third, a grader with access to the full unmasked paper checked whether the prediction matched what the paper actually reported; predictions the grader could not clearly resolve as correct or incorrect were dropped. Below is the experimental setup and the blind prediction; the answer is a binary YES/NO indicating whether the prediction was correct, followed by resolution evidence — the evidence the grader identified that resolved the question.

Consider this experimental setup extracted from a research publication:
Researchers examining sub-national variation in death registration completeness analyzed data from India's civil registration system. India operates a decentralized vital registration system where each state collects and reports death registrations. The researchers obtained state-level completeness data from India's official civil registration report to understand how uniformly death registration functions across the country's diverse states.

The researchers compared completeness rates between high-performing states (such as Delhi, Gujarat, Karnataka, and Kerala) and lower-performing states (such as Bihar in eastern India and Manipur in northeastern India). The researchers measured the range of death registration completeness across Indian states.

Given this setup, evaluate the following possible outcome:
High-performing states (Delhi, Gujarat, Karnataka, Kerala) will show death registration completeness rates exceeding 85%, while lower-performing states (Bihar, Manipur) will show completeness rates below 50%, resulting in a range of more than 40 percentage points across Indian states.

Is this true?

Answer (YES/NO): NO